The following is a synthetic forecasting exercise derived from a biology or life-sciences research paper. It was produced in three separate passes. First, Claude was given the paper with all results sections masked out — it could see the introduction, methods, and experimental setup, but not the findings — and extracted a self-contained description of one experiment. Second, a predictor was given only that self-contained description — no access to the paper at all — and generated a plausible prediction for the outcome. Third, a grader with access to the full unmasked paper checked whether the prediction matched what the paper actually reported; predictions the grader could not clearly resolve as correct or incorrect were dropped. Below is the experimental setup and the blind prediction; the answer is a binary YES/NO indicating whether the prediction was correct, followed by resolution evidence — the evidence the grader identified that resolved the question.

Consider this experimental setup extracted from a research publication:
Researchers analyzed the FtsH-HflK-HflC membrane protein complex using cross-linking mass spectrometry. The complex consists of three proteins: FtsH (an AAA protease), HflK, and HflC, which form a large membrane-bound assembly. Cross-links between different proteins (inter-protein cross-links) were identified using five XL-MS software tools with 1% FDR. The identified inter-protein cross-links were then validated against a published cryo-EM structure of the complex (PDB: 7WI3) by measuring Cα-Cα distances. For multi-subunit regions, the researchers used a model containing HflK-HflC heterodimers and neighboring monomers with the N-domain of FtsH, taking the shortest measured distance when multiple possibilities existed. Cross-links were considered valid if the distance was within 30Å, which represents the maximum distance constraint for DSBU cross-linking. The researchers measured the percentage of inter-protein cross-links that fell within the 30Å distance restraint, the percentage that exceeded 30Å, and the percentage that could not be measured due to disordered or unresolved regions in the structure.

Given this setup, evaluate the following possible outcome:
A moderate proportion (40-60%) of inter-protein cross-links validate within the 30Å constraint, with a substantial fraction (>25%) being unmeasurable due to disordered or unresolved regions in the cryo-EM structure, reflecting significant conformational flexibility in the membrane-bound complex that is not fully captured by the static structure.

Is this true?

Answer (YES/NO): NO